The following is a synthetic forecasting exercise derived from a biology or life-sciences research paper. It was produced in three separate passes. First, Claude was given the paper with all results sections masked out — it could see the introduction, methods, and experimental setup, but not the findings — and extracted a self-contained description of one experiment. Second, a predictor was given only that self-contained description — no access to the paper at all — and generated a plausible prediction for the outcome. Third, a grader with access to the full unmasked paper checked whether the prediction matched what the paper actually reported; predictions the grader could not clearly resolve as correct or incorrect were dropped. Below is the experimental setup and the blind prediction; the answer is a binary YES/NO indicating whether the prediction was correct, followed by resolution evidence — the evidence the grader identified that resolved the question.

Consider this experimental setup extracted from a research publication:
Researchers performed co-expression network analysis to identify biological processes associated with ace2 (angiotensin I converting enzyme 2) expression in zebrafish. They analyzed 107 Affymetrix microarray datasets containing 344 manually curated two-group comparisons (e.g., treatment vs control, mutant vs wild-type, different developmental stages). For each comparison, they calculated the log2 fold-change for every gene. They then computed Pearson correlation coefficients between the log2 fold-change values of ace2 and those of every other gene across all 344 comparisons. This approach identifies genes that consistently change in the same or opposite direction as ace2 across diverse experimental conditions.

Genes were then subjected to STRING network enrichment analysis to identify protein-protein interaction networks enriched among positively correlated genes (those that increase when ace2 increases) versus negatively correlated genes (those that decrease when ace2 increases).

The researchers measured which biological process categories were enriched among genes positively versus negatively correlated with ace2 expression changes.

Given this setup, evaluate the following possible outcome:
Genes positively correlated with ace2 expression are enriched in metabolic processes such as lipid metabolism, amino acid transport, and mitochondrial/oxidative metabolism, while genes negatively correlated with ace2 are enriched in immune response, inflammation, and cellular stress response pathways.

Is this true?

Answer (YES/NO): NO